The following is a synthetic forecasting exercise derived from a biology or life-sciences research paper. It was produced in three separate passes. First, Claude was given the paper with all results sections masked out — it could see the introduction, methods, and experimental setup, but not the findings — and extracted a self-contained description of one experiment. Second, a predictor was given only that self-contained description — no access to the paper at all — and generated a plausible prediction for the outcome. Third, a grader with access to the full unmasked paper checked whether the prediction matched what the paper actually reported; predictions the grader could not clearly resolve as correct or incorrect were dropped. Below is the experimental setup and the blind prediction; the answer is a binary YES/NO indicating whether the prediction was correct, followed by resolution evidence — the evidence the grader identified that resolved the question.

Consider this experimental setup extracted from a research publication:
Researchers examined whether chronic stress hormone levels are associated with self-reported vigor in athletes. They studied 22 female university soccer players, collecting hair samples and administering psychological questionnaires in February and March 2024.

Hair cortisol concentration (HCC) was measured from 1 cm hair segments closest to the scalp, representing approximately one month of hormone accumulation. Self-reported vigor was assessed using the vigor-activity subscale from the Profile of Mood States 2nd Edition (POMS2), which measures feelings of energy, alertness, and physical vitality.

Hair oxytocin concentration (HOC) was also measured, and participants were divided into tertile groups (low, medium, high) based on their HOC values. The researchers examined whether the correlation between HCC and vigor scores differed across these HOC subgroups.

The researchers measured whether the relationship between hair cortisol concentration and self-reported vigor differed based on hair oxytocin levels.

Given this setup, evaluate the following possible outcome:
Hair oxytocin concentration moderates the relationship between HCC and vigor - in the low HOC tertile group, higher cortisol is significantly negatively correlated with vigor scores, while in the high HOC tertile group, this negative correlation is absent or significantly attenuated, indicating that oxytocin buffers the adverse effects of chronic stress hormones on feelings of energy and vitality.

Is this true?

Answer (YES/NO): NO